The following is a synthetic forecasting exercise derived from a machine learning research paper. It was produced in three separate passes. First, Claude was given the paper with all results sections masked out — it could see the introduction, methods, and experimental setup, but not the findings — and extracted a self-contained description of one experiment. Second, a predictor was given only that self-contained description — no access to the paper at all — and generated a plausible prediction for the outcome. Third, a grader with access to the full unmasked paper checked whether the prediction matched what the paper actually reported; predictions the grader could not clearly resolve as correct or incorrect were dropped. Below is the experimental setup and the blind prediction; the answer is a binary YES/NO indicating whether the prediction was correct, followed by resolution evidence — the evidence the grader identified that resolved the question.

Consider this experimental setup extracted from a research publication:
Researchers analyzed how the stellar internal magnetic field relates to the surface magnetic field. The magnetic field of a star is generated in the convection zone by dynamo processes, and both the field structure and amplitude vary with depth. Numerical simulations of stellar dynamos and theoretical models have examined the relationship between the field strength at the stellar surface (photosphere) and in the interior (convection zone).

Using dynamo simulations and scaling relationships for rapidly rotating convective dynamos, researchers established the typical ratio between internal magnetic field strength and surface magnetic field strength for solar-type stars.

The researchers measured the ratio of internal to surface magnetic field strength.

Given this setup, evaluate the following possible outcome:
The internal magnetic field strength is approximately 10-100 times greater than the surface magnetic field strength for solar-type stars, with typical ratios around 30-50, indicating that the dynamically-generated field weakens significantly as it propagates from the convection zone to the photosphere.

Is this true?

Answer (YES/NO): NO